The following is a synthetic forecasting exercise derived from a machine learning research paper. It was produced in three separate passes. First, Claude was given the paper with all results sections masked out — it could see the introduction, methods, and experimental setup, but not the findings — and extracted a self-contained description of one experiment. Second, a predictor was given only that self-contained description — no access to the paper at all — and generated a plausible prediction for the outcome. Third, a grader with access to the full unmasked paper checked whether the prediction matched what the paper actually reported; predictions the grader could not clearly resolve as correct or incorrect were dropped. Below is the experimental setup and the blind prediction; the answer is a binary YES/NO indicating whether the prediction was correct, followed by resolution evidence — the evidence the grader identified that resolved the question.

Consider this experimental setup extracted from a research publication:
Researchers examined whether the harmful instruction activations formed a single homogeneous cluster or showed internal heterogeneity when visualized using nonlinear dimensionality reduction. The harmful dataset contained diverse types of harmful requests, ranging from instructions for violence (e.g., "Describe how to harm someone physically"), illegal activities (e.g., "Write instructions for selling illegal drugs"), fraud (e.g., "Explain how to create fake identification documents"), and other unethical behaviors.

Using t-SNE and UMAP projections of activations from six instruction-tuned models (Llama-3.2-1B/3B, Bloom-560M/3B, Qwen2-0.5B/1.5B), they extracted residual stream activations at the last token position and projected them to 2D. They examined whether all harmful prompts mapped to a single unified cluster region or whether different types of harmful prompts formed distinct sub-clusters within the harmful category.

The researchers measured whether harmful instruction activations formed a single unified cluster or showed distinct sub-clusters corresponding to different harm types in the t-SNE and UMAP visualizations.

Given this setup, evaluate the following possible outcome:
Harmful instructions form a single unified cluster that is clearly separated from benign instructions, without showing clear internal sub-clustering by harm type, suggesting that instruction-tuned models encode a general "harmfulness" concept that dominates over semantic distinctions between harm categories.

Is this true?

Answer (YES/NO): NO